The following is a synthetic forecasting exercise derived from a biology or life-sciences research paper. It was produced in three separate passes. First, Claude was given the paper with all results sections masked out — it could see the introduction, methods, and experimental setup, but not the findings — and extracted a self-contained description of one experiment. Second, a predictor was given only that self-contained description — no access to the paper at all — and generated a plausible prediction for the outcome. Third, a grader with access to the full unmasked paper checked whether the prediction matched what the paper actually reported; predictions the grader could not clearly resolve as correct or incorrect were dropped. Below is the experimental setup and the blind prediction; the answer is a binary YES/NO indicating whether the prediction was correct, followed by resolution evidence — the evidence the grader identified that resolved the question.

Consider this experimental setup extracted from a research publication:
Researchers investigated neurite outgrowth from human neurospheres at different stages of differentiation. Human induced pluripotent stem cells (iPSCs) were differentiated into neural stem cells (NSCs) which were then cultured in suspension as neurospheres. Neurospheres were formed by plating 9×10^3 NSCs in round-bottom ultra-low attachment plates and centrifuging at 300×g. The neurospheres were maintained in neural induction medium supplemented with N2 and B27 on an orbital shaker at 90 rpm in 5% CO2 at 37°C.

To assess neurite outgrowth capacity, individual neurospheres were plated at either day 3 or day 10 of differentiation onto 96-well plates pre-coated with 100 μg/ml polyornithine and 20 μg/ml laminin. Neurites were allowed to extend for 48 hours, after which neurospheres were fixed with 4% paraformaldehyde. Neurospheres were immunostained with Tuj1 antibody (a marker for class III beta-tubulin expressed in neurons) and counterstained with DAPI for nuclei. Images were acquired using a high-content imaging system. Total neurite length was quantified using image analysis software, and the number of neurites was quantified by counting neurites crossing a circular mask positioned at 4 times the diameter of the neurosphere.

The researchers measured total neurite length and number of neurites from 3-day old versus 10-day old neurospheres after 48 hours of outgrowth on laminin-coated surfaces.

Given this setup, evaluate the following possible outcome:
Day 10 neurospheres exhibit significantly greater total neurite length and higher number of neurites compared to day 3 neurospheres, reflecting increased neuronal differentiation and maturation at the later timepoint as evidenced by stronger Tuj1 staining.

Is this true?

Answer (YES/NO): NO